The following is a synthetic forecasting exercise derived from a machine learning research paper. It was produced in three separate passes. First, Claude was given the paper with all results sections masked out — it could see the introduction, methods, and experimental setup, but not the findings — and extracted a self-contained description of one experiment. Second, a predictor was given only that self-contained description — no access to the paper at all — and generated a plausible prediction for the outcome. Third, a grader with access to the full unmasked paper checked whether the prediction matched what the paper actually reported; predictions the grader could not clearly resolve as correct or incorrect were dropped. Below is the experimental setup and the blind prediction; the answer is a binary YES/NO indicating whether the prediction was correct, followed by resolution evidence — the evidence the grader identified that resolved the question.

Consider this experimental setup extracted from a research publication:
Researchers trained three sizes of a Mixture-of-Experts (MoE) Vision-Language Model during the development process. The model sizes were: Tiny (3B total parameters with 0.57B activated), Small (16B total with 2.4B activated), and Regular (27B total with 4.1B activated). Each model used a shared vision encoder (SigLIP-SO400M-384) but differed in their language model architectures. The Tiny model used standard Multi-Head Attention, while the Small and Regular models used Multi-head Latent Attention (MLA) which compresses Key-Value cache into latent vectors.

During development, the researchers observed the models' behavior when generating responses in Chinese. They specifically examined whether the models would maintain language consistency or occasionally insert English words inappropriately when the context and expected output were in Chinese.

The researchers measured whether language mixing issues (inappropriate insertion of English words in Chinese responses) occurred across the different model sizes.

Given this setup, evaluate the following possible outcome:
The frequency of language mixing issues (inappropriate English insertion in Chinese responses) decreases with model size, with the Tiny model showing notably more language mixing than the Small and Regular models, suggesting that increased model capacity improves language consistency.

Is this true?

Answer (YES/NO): YES